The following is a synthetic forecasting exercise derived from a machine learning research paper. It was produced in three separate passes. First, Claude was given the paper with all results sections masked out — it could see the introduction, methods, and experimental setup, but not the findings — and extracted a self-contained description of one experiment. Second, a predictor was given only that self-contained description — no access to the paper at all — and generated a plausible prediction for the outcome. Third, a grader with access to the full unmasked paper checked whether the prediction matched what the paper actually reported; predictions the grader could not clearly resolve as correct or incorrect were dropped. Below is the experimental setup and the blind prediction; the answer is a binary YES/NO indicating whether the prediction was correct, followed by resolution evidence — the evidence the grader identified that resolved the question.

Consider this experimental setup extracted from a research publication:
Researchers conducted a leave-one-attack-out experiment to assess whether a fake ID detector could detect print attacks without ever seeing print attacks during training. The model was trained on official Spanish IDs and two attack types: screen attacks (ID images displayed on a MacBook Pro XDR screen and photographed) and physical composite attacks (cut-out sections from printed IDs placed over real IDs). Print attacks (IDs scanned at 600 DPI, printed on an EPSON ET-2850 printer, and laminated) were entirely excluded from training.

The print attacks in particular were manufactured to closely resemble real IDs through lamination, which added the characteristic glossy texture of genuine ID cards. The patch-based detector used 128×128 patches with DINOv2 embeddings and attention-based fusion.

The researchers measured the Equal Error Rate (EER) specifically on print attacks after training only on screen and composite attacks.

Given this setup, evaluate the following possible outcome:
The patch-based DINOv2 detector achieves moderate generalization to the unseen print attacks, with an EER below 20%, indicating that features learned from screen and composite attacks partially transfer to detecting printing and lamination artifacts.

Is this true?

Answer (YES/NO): YES